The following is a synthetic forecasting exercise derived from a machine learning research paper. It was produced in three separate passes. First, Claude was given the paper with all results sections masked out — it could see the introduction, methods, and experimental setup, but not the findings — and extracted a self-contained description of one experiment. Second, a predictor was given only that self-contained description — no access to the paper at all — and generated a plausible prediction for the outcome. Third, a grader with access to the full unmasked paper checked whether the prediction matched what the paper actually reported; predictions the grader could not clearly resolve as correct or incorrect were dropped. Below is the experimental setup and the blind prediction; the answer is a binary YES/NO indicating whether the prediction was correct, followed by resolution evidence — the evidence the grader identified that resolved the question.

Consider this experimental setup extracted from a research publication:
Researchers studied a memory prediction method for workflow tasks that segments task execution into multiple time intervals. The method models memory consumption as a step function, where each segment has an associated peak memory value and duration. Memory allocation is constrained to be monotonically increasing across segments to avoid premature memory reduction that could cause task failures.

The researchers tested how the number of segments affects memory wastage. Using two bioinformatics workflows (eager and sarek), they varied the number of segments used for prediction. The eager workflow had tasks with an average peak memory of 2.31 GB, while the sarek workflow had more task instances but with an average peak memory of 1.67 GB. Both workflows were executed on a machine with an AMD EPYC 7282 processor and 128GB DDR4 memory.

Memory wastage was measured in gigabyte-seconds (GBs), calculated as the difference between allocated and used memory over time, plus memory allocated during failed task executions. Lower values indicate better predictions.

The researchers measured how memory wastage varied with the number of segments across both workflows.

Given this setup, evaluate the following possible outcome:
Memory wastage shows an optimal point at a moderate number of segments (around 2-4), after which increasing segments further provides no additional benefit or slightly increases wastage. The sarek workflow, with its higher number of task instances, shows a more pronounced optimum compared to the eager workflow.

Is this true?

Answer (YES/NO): NO